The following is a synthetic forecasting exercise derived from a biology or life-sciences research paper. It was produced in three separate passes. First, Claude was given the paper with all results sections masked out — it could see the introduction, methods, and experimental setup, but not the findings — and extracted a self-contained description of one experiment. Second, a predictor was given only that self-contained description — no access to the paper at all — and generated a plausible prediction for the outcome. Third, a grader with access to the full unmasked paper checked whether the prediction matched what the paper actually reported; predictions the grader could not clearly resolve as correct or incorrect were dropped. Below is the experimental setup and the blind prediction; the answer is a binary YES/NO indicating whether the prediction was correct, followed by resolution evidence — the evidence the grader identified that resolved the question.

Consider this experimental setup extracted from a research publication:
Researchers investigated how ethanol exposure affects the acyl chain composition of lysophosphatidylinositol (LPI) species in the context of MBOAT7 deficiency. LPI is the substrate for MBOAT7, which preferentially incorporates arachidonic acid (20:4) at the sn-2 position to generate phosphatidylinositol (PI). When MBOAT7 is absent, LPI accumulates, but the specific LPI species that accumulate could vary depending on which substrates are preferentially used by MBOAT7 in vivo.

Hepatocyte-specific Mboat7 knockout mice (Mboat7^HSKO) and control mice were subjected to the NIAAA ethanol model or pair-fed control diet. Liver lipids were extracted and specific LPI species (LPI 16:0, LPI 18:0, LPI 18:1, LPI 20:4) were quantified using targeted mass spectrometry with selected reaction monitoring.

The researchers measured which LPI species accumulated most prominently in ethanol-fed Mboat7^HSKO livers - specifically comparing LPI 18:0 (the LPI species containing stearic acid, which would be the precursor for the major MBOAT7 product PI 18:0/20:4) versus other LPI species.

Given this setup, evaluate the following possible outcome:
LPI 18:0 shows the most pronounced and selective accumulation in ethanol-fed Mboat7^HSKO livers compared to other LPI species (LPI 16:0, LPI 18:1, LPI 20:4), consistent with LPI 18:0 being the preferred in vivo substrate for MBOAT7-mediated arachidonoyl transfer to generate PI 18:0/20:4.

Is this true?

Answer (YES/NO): NO